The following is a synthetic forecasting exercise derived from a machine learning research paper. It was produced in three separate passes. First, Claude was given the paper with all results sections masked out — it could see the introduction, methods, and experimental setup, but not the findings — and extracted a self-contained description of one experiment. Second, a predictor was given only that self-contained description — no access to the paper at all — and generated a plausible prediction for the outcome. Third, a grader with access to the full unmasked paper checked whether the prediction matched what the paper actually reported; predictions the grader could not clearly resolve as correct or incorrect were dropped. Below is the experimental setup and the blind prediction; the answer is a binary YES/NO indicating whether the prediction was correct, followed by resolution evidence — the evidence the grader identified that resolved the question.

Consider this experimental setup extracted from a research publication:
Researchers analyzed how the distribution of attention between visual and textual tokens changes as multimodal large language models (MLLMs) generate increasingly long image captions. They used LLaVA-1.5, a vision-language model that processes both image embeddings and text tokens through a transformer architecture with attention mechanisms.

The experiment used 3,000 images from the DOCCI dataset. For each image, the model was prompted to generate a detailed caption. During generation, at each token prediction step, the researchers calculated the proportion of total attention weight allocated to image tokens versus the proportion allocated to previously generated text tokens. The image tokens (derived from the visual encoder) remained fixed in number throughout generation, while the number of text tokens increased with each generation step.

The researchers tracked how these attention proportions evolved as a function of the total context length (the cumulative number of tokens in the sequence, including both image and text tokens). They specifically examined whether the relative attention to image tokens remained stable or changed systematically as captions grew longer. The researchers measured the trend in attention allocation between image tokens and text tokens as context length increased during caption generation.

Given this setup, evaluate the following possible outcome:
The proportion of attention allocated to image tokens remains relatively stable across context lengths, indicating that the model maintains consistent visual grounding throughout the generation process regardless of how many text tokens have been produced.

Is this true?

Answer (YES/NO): NO